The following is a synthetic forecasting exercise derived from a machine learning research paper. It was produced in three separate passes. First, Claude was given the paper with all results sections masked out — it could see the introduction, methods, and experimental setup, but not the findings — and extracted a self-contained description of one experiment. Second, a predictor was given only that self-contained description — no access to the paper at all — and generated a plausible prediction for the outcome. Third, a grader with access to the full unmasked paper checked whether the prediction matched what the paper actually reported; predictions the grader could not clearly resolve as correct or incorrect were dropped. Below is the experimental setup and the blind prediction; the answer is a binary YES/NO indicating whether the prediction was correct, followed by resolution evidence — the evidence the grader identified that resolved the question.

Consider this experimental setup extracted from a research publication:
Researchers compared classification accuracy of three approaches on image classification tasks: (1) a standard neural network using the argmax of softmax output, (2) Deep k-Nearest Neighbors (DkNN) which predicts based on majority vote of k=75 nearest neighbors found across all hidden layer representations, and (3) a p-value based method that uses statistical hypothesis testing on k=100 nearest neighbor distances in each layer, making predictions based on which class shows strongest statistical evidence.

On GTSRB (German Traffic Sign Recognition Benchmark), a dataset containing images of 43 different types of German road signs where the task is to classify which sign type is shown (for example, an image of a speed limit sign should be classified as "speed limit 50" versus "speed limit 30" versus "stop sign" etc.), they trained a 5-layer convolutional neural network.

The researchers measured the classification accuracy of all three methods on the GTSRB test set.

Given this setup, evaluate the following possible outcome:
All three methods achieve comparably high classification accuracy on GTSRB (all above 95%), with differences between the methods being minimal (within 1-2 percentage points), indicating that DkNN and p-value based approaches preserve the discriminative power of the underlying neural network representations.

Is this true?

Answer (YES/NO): NO